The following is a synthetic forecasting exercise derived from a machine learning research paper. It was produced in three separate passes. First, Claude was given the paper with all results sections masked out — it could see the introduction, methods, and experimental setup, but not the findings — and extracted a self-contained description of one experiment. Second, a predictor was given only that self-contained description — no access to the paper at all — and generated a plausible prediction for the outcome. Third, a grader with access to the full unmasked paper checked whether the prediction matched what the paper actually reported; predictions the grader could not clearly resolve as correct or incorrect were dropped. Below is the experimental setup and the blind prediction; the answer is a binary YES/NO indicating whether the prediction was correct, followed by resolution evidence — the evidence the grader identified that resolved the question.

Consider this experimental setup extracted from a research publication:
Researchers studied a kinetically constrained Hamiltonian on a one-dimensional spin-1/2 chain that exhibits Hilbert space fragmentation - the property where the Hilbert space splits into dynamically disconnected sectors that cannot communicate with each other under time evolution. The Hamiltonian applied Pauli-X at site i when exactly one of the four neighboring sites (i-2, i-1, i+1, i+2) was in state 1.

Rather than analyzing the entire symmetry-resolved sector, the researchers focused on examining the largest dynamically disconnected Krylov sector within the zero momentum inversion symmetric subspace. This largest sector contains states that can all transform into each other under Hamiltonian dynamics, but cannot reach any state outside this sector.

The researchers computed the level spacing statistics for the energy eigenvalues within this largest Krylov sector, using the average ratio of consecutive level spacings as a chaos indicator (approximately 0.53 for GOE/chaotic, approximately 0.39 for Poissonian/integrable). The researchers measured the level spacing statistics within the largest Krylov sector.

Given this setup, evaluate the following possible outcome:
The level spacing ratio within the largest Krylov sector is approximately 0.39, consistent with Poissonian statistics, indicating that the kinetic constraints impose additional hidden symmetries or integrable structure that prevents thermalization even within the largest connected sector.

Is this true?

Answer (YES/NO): NO